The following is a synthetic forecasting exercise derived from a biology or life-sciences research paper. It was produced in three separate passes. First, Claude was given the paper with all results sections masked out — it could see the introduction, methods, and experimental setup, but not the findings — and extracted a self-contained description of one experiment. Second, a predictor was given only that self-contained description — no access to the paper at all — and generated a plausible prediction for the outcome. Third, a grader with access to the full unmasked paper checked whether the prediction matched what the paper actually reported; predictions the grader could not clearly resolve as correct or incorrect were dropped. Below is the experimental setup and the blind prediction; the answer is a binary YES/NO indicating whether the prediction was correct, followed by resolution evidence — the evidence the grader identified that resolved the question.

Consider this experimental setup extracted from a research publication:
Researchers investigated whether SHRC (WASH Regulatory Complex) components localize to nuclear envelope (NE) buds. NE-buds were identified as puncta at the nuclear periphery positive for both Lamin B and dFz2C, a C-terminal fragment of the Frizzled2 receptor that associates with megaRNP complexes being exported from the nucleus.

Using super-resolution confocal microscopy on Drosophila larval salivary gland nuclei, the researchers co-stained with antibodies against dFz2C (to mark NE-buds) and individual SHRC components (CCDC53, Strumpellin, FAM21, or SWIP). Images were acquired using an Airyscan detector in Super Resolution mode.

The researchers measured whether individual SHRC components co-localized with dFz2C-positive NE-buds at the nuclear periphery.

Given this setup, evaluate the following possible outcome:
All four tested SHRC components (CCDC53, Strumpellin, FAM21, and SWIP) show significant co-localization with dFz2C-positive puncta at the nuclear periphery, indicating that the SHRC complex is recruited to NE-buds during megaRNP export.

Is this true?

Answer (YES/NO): NO